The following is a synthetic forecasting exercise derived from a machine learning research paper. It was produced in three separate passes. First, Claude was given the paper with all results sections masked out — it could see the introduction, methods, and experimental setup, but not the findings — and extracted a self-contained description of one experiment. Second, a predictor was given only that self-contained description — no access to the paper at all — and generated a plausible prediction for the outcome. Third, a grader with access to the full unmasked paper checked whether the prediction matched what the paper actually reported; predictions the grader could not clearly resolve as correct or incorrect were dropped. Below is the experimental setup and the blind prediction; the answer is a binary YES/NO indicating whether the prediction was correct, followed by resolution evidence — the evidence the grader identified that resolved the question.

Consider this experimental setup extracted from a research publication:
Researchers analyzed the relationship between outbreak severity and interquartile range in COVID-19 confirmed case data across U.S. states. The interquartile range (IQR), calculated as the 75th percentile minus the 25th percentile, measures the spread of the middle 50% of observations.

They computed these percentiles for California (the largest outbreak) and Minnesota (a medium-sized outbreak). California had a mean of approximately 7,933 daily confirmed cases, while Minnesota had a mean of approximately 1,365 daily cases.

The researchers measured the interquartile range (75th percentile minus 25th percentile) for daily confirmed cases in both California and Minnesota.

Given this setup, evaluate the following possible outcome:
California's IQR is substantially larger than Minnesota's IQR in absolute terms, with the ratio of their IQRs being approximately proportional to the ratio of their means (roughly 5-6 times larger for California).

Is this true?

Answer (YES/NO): YES